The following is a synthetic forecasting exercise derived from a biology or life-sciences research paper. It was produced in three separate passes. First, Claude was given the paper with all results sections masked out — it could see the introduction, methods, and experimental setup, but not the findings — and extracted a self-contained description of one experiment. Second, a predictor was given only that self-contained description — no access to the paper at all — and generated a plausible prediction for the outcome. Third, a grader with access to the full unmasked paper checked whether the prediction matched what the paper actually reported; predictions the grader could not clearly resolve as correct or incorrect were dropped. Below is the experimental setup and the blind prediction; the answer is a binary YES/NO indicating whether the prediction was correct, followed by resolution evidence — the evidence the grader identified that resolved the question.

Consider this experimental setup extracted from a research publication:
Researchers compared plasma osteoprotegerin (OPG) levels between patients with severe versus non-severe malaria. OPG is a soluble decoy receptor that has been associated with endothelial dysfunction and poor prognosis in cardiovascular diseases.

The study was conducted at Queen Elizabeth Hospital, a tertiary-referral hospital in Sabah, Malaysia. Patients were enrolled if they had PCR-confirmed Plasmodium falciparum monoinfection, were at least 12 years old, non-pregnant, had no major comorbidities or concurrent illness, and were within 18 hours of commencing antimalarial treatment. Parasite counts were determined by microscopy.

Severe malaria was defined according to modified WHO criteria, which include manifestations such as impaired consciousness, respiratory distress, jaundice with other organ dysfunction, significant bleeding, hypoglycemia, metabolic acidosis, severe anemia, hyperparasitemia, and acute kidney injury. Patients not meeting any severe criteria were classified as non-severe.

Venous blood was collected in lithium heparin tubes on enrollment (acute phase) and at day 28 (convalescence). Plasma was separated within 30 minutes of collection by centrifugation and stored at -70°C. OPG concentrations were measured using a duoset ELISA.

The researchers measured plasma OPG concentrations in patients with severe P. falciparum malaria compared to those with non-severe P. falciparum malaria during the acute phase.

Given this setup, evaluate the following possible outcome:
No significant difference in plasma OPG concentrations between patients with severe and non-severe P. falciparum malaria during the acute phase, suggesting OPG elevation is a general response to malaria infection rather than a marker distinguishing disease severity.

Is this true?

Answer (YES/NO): NO